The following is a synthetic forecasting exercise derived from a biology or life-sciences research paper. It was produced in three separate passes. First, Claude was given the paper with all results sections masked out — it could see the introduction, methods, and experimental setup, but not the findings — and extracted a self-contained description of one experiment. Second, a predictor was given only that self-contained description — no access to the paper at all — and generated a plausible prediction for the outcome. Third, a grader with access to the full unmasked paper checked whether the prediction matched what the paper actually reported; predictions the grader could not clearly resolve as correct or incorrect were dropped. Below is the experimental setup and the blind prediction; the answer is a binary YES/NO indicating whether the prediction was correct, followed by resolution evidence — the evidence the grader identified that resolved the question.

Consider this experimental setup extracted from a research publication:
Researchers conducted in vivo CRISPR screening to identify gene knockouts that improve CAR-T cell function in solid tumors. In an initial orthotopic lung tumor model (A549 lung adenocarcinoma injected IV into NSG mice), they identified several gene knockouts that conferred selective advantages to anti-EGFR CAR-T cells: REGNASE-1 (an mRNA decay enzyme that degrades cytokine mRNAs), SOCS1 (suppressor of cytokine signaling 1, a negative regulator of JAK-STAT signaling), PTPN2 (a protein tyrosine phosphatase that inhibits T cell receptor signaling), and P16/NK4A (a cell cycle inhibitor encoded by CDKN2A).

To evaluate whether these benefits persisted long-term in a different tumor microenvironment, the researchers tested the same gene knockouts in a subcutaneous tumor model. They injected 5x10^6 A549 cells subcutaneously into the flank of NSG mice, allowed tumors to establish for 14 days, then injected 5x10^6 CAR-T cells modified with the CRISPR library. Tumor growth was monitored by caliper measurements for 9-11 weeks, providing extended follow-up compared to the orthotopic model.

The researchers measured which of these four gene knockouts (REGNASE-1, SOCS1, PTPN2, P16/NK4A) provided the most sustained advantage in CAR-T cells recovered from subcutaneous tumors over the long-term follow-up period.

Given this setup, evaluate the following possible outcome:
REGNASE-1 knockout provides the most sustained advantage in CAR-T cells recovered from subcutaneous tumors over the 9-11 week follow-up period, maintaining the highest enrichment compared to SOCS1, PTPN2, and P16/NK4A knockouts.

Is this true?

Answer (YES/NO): NO